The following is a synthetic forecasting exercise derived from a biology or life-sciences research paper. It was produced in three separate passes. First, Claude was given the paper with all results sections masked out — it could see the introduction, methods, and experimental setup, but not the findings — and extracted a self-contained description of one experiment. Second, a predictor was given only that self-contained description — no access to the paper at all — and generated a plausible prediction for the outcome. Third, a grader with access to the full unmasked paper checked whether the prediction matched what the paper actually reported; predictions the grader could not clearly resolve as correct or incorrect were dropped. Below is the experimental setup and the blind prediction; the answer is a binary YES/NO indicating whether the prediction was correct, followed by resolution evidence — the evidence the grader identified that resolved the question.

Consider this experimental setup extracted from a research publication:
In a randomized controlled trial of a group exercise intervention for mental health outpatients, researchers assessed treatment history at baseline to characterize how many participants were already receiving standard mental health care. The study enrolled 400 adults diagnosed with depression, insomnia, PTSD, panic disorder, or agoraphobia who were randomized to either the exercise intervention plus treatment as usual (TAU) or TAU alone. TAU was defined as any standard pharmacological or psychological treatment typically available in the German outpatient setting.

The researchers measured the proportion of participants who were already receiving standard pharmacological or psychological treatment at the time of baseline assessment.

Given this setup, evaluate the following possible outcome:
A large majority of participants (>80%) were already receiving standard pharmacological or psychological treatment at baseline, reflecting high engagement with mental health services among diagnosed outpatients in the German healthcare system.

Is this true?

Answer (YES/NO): NO